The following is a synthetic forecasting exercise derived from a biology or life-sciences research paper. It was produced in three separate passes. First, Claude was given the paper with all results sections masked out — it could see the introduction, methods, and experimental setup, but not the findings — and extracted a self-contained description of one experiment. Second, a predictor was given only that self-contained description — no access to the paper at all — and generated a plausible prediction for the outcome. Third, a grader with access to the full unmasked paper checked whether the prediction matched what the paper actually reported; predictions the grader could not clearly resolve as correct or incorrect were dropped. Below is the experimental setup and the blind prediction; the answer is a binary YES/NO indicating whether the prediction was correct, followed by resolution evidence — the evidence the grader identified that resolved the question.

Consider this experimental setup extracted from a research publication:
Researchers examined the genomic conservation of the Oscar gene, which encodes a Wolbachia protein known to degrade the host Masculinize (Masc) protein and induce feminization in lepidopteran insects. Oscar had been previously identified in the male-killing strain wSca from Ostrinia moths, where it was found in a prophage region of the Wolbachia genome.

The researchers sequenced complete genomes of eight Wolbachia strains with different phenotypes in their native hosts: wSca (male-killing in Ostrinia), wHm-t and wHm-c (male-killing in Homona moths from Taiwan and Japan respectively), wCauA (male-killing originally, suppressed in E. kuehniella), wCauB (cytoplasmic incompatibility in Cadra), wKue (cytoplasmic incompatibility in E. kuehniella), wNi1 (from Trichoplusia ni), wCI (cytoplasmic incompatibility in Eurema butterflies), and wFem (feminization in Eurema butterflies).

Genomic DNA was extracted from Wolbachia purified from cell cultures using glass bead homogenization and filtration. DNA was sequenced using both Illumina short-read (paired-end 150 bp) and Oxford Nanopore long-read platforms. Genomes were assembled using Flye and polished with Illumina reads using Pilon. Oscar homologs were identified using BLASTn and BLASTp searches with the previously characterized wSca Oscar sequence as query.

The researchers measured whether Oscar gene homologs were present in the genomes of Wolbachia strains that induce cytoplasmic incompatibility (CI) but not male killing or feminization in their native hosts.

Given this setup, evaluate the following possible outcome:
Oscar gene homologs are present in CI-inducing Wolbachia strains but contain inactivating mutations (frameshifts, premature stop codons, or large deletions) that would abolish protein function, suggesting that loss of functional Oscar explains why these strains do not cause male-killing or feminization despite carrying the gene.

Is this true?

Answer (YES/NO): NO